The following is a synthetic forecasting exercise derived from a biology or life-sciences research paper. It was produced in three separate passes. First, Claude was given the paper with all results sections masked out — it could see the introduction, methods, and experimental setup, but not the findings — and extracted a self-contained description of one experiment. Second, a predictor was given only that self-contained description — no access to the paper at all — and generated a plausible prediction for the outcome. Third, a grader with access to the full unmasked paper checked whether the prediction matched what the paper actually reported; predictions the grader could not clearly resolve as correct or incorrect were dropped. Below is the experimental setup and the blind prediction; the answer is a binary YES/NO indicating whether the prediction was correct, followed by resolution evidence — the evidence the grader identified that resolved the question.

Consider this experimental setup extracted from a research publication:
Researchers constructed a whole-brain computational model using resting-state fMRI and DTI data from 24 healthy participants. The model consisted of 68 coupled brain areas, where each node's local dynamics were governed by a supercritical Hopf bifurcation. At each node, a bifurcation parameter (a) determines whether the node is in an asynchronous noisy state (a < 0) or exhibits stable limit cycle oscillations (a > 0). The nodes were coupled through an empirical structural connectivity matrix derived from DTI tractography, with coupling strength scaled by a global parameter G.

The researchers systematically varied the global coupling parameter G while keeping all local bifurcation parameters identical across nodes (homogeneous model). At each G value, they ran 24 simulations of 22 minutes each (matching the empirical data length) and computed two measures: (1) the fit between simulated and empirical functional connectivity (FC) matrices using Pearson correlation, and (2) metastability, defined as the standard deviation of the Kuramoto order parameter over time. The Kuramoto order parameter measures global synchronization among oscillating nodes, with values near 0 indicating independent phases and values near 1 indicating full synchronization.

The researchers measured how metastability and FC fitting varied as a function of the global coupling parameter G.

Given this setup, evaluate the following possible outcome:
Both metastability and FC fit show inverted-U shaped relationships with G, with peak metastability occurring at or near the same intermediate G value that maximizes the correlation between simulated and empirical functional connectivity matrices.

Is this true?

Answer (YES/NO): YES